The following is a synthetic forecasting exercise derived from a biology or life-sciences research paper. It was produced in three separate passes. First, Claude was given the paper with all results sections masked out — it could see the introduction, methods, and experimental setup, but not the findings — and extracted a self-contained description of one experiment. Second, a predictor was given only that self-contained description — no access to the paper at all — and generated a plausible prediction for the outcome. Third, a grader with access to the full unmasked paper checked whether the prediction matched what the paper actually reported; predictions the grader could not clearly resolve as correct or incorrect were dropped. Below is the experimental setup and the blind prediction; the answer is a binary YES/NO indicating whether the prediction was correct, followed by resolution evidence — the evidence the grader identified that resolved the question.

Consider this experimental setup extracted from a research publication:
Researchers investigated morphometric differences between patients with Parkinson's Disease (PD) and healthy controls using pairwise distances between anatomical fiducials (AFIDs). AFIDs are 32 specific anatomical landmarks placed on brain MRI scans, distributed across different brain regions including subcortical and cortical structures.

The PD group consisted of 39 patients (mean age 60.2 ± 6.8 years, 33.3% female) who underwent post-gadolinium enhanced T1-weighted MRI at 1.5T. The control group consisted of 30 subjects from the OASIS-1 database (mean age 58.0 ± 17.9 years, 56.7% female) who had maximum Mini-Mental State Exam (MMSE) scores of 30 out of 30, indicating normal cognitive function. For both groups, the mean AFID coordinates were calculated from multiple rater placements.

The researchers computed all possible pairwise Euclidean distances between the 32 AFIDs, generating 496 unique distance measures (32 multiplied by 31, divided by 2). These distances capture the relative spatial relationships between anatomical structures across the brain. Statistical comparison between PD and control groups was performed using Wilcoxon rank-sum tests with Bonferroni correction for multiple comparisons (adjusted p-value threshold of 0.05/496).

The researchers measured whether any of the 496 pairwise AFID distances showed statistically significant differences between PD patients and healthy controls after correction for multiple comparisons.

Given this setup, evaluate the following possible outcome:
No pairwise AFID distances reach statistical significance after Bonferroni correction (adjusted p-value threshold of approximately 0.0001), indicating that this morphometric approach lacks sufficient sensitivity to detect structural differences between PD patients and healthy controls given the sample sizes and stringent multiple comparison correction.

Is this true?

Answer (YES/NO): NO